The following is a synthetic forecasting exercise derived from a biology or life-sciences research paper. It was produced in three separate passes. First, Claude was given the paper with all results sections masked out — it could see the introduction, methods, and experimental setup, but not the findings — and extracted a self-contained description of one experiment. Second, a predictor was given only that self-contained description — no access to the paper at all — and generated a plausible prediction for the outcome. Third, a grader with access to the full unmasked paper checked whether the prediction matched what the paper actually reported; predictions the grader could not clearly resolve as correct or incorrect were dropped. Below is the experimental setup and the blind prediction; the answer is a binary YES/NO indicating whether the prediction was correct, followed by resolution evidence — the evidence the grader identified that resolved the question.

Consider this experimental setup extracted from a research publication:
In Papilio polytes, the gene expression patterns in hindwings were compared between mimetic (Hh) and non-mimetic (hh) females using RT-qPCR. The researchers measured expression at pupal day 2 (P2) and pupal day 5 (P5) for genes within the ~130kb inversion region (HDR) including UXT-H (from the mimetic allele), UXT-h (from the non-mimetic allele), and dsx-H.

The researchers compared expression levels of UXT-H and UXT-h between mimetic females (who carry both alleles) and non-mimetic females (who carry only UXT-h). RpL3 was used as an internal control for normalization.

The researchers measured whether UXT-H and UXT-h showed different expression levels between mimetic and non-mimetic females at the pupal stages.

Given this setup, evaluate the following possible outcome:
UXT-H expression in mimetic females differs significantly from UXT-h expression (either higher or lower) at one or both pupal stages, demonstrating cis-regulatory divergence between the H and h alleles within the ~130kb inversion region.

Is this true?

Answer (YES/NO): NO